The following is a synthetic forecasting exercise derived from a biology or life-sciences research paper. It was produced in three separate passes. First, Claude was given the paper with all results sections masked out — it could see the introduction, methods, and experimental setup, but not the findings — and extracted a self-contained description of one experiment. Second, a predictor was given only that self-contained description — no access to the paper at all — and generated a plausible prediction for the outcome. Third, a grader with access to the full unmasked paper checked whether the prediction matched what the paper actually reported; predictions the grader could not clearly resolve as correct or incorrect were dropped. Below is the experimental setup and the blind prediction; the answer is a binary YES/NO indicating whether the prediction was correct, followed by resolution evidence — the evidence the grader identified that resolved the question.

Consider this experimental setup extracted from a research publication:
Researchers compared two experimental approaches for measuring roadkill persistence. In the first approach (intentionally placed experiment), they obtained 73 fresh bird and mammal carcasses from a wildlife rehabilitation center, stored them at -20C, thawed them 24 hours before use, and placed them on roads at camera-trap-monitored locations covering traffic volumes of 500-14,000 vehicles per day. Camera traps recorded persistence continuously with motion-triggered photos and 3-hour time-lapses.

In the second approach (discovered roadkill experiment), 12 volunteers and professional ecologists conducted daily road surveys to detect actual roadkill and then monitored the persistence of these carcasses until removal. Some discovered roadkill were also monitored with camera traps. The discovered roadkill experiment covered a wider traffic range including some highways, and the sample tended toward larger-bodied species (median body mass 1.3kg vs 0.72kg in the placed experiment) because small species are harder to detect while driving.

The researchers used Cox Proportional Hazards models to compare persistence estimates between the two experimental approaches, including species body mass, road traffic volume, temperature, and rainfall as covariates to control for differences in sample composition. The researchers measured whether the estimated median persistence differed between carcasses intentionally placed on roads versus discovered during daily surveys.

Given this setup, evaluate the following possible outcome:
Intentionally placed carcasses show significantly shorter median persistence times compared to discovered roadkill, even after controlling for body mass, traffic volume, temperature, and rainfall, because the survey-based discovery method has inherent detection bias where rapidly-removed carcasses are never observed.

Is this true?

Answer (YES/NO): NO